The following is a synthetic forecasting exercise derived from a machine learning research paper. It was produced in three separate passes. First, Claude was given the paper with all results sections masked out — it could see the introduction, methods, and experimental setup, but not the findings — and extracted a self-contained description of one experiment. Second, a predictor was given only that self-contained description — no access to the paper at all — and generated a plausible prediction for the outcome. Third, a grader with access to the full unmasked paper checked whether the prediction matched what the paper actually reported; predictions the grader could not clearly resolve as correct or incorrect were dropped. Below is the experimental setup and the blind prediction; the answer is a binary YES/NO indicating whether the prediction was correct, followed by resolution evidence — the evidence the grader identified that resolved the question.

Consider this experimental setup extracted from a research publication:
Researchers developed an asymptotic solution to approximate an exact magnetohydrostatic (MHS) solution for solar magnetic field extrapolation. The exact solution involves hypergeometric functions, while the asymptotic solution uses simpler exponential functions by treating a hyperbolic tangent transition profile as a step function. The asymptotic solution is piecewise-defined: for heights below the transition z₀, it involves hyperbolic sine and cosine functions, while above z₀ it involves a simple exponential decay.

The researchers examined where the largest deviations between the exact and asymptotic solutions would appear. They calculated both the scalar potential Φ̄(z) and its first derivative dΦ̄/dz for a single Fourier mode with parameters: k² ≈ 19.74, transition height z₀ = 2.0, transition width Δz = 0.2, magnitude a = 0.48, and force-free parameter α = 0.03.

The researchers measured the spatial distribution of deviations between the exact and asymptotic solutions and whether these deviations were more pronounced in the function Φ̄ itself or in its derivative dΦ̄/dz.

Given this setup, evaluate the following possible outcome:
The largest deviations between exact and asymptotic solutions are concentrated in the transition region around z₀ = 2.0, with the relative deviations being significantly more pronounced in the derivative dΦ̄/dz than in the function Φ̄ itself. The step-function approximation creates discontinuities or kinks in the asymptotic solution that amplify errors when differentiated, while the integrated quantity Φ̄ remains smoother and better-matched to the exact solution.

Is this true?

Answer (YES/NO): YES